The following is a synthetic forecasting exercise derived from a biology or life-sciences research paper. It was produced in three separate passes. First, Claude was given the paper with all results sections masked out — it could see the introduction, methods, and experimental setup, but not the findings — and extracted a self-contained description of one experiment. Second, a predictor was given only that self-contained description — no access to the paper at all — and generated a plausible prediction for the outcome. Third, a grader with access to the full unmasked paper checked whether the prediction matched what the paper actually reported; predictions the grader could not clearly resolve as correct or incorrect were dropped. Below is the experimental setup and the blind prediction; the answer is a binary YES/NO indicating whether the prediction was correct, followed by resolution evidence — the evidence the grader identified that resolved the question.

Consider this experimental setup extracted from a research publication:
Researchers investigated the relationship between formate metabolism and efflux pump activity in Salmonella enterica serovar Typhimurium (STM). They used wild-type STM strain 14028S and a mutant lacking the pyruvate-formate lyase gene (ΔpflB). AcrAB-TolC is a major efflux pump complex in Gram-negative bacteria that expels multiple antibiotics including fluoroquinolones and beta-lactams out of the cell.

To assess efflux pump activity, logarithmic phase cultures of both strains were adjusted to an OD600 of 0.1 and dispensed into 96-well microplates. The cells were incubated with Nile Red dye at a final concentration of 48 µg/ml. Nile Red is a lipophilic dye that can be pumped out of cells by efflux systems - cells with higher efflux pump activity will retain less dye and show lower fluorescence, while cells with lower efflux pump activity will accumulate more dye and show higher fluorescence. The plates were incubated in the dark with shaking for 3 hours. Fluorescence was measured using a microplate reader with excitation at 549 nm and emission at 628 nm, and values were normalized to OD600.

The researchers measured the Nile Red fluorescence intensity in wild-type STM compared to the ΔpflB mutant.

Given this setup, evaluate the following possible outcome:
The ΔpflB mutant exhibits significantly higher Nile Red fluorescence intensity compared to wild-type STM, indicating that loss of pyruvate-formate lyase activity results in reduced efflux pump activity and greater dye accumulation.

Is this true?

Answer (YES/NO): YES